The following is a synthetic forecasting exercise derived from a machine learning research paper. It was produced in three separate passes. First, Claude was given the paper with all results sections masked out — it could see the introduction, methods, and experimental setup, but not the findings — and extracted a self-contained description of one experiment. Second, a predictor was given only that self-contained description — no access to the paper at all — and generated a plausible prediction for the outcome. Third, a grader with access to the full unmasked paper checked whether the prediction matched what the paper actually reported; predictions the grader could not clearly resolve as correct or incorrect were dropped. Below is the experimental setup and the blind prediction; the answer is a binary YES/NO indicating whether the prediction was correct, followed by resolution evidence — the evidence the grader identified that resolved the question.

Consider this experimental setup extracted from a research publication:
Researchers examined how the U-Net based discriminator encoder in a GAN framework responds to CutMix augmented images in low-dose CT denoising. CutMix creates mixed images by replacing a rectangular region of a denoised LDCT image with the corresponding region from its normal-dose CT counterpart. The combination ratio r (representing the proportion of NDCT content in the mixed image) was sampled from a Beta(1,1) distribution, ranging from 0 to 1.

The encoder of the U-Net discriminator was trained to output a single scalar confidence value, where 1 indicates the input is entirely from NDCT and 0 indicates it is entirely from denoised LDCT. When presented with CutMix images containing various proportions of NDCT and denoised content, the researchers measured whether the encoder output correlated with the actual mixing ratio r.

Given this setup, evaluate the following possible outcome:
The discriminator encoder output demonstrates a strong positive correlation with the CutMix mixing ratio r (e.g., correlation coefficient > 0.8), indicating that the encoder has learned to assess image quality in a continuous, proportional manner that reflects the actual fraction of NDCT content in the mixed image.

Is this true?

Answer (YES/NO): YES